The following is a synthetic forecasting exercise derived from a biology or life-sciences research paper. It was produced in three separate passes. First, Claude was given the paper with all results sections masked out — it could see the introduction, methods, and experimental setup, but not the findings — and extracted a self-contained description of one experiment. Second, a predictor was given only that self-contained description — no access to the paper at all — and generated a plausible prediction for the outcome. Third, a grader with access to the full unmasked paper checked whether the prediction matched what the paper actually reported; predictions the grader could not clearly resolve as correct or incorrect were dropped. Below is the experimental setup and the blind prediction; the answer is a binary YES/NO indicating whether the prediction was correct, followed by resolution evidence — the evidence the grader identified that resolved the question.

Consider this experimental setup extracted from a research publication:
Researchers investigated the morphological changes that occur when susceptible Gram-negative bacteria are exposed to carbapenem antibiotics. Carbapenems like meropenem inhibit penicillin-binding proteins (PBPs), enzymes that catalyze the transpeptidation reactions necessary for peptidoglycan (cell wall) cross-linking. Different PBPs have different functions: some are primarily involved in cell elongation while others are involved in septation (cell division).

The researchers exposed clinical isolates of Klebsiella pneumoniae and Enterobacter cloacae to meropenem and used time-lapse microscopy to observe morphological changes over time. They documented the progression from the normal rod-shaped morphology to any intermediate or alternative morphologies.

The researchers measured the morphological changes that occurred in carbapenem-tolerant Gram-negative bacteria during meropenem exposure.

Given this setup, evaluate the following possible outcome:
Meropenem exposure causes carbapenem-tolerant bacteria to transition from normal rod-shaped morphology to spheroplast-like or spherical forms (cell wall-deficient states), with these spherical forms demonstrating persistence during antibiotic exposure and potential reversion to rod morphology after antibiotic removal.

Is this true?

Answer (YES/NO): YES